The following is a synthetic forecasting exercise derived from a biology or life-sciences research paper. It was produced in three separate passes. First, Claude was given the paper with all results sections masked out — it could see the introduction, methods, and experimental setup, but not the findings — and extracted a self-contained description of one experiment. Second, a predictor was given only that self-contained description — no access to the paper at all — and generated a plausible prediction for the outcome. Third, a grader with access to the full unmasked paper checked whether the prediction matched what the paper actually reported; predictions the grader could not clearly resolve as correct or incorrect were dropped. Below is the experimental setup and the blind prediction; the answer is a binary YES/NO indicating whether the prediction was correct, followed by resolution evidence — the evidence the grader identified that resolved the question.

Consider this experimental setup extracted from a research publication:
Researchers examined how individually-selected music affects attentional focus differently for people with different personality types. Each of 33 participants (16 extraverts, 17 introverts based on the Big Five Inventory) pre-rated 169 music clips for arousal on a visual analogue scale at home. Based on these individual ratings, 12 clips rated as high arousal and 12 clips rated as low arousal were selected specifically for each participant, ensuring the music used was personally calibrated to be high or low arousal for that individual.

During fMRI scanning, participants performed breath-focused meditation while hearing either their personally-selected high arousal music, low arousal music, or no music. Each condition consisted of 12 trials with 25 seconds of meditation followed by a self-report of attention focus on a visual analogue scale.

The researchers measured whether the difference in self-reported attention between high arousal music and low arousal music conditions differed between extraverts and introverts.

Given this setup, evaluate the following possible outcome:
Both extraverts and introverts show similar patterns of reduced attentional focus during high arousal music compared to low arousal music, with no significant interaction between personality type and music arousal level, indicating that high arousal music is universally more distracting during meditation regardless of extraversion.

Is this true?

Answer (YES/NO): NO